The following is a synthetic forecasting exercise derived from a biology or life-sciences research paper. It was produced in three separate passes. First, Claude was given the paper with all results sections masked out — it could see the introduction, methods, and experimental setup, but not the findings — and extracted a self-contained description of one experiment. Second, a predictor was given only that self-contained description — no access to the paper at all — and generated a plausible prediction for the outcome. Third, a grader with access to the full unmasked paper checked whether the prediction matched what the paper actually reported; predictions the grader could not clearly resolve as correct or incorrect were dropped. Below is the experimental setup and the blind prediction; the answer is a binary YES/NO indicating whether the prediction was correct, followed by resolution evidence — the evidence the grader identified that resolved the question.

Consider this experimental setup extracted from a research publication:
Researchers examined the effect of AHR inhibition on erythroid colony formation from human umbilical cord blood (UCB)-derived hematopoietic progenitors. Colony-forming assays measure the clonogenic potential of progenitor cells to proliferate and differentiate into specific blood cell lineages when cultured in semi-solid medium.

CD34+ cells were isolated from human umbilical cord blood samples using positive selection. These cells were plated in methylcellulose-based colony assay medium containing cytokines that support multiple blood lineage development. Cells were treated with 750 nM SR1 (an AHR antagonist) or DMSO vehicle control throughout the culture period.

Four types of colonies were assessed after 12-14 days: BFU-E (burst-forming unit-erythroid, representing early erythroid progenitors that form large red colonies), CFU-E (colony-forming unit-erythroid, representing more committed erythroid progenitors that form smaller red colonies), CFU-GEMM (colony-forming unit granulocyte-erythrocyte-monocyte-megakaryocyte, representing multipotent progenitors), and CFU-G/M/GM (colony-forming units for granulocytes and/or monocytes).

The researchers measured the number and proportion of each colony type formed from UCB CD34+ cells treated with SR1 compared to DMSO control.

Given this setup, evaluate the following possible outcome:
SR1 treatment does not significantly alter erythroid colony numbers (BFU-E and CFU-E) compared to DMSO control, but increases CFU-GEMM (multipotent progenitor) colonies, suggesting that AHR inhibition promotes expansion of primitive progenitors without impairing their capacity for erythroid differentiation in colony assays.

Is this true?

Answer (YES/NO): NO